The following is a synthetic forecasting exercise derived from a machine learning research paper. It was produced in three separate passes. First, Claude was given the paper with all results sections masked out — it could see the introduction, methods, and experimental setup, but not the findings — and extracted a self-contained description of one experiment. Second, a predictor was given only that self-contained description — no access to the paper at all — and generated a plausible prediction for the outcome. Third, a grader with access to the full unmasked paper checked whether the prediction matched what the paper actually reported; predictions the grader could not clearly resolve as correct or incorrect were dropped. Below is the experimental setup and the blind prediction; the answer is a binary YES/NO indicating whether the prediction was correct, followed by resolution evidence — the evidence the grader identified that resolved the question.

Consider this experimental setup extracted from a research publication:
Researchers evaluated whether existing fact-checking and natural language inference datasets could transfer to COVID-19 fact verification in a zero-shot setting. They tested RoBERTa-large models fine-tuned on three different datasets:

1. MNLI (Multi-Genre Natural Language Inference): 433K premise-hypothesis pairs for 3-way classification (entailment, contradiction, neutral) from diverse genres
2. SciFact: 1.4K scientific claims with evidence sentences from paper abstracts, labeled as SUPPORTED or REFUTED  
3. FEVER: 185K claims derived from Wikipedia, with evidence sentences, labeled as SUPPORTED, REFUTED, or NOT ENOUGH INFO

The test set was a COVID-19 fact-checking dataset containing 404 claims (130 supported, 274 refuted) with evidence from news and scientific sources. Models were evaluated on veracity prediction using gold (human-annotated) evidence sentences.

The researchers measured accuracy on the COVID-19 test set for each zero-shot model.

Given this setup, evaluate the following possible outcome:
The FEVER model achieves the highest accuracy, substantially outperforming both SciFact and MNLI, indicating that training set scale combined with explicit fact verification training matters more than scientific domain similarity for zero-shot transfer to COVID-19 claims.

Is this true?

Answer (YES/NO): NO